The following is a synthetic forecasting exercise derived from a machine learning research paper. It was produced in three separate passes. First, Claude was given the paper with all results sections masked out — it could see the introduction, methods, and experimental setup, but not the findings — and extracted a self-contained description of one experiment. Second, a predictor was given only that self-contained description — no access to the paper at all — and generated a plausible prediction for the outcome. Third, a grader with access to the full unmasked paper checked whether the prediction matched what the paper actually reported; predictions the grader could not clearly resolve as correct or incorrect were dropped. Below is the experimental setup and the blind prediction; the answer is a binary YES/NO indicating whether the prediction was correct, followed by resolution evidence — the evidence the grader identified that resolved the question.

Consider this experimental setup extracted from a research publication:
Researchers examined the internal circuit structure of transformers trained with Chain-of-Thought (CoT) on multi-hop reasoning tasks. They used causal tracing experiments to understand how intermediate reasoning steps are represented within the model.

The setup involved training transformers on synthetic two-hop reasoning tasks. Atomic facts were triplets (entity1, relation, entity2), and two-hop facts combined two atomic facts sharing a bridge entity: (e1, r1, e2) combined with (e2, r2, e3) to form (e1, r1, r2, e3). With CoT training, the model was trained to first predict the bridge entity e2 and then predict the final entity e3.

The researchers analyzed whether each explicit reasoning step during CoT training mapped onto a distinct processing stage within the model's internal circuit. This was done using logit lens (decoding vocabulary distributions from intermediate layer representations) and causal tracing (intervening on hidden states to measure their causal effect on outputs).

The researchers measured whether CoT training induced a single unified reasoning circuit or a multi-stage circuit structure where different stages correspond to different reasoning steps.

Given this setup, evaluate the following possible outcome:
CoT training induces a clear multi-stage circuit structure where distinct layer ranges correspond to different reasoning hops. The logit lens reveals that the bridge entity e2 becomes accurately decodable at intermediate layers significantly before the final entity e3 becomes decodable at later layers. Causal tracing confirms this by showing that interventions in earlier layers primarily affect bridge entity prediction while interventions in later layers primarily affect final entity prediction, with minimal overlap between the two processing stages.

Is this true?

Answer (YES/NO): YES